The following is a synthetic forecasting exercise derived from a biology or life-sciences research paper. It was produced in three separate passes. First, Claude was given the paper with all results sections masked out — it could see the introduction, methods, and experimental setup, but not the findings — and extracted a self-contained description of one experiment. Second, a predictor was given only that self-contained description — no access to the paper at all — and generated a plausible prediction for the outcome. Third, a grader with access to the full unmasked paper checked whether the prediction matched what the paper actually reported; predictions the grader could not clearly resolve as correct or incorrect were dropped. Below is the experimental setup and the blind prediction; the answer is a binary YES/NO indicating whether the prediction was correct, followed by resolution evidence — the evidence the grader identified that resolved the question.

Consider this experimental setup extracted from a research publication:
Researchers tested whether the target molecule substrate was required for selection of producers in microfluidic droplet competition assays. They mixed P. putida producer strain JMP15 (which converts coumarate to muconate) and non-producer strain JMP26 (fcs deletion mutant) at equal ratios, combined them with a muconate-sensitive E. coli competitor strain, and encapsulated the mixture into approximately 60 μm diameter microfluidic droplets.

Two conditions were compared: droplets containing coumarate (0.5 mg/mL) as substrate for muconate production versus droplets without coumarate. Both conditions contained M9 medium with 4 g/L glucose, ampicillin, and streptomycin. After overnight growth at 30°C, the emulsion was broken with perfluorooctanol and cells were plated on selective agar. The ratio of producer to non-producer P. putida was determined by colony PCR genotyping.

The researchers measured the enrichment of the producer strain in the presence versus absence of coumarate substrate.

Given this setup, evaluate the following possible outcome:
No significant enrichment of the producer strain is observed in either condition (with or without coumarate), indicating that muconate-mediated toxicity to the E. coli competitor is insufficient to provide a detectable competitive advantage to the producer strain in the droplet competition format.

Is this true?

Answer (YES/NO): NO